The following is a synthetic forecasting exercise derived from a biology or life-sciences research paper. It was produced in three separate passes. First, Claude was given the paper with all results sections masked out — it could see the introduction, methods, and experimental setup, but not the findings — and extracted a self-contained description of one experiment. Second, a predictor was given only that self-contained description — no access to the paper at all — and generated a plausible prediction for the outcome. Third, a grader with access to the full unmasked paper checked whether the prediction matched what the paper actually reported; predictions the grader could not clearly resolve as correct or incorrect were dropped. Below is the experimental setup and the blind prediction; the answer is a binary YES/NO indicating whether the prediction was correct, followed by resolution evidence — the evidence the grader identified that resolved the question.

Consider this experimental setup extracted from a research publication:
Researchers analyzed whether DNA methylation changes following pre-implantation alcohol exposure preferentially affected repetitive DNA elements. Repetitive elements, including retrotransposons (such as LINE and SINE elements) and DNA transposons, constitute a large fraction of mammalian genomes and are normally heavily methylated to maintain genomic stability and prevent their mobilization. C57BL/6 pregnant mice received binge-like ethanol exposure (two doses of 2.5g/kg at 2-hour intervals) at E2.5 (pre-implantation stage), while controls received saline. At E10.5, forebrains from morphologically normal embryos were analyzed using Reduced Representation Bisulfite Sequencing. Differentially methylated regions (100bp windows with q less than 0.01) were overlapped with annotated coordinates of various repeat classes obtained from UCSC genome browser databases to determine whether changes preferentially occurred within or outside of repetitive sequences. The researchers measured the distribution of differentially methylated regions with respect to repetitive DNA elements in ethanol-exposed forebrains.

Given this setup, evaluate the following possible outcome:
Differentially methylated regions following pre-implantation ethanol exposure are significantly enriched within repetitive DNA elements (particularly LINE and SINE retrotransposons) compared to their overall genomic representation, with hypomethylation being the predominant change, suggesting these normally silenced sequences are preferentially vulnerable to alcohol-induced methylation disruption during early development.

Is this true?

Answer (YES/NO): NO